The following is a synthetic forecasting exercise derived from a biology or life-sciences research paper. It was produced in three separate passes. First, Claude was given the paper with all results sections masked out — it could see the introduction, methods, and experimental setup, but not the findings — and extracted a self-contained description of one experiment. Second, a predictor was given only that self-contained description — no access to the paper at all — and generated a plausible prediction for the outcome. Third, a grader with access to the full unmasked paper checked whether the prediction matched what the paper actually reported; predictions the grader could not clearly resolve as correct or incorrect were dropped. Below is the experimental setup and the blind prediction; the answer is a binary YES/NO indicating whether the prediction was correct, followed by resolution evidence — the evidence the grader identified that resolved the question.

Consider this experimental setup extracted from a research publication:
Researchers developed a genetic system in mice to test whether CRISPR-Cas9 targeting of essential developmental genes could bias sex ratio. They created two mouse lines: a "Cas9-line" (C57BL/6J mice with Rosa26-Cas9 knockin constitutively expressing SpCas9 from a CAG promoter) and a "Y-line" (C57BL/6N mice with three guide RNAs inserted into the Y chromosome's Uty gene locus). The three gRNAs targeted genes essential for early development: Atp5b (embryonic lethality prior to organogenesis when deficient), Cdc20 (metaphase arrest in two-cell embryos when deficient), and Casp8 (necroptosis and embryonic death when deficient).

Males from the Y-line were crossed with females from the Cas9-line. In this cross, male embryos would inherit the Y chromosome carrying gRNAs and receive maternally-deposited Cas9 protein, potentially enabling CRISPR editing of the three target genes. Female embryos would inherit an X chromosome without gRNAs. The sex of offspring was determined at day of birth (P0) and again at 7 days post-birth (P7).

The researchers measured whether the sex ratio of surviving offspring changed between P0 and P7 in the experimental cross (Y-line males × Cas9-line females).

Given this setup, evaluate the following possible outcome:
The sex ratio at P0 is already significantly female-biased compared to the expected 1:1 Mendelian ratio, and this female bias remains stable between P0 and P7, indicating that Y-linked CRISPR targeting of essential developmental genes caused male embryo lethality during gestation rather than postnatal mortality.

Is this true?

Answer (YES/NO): NO